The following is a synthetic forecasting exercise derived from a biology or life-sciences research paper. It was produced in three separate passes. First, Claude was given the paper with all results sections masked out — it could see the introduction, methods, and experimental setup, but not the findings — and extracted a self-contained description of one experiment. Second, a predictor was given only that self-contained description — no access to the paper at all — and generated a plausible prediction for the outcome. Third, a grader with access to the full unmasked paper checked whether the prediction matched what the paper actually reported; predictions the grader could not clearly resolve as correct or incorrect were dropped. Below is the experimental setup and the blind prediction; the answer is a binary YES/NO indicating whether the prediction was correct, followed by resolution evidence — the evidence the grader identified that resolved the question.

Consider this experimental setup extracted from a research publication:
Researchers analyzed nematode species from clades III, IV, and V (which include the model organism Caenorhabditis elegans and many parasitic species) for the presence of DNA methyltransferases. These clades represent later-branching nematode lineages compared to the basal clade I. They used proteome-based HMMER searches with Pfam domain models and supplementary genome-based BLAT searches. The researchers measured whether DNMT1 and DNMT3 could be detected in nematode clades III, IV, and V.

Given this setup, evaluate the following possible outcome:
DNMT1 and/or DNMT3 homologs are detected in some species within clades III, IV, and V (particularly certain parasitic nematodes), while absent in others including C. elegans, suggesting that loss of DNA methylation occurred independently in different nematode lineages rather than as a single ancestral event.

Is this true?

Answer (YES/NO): NO